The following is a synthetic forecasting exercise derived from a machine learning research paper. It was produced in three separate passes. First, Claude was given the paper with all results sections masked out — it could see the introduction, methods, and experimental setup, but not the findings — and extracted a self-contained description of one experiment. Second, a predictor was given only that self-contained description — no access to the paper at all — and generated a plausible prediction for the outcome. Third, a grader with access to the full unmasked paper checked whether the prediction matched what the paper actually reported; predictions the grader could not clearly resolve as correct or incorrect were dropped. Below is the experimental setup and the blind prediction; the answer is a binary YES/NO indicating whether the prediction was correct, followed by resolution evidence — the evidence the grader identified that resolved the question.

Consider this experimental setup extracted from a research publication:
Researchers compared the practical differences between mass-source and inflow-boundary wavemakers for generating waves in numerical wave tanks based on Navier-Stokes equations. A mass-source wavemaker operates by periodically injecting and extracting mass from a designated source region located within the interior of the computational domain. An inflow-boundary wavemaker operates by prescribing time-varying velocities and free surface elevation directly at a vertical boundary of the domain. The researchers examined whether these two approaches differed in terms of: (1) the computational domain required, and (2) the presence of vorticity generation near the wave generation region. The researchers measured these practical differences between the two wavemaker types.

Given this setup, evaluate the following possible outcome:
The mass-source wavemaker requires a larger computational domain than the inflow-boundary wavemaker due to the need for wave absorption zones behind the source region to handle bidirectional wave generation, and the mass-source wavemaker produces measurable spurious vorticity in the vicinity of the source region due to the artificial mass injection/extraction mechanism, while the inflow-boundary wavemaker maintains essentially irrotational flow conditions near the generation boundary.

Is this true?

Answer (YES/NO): YES